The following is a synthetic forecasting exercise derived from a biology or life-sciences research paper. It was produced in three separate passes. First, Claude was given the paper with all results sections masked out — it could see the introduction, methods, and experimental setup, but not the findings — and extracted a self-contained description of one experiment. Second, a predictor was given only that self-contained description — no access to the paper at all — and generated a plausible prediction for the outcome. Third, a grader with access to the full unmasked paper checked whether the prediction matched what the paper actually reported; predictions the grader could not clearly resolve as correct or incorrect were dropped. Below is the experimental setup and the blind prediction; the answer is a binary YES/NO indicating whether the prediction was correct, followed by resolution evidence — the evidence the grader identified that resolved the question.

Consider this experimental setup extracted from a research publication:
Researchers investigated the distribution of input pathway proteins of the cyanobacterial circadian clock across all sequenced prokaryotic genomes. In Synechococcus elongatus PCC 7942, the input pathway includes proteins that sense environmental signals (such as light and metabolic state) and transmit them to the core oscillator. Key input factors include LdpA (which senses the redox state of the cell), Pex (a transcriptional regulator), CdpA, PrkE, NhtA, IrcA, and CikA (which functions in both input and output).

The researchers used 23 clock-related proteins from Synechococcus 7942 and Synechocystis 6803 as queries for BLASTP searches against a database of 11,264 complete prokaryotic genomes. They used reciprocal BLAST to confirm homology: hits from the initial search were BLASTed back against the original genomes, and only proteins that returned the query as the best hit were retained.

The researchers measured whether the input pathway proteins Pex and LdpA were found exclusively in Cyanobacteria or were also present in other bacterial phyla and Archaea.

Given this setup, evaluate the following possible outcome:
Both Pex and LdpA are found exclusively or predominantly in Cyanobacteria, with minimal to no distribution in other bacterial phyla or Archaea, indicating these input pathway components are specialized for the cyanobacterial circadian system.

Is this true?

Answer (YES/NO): YES